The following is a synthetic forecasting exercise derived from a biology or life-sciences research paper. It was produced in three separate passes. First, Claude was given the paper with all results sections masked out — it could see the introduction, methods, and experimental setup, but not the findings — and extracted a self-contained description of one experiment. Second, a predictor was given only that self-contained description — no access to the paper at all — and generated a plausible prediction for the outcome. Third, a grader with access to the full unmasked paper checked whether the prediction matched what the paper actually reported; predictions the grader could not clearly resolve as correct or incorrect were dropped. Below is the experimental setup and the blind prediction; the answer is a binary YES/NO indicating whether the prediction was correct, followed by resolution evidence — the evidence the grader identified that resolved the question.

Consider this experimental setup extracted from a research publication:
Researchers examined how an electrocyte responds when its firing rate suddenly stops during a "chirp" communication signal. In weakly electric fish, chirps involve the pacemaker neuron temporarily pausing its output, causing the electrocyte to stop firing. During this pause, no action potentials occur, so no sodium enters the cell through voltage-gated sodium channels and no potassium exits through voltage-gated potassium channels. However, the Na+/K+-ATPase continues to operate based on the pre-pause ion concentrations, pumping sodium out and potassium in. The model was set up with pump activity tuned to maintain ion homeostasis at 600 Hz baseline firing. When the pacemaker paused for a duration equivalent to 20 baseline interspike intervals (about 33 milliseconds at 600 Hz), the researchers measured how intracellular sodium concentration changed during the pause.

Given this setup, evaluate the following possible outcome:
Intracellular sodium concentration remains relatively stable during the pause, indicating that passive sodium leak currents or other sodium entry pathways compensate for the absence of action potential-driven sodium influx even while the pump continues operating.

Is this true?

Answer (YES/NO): NO